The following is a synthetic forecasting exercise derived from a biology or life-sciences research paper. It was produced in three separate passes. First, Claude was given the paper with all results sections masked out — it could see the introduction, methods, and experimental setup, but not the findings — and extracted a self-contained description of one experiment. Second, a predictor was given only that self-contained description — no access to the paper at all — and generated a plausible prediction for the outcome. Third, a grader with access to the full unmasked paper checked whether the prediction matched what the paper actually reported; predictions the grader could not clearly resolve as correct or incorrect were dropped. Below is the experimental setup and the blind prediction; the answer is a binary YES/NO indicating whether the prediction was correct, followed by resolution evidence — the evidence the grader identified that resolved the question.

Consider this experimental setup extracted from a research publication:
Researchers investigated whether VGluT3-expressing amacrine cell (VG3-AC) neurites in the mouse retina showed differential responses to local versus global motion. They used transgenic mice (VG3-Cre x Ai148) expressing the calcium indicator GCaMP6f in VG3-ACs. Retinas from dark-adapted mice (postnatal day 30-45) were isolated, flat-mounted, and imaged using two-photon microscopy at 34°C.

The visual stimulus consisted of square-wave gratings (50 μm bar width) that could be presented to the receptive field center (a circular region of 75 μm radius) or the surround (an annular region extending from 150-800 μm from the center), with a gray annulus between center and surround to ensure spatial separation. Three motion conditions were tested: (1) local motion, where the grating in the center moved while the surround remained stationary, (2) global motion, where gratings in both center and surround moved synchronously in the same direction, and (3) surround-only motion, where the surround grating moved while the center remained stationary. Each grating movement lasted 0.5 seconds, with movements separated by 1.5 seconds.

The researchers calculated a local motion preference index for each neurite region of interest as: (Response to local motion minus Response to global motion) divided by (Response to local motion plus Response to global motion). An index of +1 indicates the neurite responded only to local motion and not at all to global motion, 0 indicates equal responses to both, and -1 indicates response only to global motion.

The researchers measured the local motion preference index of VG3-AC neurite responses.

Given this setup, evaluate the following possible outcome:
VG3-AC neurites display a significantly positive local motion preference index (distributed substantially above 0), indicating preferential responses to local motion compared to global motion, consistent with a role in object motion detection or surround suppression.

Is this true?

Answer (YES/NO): YES